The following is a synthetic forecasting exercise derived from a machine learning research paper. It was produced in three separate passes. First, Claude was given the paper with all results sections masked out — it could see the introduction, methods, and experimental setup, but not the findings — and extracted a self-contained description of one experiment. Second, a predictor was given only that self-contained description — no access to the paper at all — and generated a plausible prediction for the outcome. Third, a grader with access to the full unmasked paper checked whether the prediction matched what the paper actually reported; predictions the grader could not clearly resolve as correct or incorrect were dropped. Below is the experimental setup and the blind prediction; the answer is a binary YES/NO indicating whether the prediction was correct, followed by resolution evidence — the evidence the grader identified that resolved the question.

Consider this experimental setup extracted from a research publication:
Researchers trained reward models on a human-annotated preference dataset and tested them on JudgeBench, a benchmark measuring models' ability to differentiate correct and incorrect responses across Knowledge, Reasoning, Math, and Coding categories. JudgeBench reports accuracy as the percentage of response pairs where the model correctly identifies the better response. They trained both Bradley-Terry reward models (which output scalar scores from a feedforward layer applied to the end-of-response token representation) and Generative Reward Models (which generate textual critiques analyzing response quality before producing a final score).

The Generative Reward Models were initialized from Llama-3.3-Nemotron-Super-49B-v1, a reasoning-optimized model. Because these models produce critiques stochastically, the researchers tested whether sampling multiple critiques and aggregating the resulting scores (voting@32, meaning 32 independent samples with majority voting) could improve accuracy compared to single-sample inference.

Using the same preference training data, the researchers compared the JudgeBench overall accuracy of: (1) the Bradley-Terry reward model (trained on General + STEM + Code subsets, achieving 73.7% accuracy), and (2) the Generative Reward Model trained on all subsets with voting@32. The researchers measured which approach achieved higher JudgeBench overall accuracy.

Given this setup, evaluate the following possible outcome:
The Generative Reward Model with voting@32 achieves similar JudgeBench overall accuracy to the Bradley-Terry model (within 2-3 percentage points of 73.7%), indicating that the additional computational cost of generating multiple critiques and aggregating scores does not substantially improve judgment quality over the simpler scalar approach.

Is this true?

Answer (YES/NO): NO